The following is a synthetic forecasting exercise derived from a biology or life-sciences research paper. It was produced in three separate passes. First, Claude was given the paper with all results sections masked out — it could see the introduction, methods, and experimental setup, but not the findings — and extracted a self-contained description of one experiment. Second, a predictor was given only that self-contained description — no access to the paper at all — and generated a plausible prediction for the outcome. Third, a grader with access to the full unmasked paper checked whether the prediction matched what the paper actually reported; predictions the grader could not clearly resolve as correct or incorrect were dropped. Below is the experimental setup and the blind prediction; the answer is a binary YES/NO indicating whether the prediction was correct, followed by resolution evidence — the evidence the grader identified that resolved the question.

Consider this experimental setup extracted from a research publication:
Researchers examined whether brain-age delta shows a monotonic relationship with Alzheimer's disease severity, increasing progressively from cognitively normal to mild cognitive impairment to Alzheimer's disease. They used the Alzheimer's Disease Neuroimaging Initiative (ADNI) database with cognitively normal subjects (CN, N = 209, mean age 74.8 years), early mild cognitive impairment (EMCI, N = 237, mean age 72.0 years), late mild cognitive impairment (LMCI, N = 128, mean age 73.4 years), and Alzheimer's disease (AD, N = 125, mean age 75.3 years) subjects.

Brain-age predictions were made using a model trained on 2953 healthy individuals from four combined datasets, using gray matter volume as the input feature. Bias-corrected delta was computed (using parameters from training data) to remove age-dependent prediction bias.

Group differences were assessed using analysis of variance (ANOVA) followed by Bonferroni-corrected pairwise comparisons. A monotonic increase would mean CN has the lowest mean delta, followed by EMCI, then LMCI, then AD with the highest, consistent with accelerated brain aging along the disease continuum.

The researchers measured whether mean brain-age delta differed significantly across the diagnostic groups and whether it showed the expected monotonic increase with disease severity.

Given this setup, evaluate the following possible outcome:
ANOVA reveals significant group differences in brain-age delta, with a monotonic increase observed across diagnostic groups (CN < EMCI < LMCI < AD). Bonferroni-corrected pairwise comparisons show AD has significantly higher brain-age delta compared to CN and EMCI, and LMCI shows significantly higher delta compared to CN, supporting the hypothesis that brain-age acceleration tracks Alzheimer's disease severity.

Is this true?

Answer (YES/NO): YES